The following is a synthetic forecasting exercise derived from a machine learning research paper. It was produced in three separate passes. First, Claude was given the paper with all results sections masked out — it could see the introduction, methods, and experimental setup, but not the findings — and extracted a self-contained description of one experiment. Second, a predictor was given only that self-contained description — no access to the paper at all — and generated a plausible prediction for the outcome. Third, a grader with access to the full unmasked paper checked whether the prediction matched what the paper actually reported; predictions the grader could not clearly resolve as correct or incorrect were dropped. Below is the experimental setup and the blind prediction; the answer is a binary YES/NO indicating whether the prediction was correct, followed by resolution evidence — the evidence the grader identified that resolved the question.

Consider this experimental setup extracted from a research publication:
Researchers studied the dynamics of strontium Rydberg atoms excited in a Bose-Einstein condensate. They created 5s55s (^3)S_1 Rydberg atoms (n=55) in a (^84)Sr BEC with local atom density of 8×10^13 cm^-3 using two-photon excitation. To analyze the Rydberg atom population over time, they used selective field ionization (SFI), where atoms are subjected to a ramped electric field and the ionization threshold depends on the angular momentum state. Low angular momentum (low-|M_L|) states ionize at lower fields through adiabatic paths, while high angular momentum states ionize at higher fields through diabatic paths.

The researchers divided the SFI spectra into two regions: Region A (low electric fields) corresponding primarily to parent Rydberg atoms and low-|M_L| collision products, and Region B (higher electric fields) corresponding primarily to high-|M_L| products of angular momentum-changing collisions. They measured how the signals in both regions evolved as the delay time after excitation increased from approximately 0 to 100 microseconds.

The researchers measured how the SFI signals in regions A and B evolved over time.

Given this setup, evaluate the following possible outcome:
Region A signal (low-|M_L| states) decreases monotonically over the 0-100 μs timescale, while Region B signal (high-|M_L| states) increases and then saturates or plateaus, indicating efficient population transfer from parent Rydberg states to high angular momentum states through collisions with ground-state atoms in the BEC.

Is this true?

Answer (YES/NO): NO